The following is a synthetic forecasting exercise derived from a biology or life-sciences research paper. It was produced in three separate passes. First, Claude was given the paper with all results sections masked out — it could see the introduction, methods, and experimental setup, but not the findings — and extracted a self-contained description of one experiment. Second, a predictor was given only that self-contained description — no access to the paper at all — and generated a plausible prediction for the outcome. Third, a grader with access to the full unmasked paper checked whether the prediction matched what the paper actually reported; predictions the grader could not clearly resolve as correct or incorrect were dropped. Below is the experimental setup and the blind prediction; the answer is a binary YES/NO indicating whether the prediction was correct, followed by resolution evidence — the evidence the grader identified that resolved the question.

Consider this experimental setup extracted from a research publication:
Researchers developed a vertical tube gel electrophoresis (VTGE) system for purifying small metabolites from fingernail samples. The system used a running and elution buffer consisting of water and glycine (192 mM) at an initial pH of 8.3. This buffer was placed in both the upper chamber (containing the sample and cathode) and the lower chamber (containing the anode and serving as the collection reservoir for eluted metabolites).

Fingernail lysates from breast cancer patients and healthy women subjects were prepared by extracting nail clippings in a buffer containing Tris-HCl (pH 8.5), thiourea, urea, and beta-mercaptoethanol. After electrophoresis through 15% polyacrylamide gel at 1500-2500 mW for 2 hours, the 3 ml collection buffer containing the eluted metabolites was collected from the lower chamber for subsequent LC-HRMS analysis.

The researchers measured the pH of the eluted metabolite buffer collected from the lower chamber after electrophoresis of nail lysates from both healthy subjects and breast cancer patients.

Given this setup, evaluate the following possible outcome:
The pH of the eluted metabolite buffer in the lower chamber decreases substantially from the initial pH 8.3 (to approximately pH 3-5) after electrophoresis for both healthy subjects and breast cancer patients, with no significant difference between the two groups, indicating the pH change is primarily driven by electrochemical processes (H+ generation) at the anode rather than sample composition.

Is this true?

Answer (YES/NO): YES